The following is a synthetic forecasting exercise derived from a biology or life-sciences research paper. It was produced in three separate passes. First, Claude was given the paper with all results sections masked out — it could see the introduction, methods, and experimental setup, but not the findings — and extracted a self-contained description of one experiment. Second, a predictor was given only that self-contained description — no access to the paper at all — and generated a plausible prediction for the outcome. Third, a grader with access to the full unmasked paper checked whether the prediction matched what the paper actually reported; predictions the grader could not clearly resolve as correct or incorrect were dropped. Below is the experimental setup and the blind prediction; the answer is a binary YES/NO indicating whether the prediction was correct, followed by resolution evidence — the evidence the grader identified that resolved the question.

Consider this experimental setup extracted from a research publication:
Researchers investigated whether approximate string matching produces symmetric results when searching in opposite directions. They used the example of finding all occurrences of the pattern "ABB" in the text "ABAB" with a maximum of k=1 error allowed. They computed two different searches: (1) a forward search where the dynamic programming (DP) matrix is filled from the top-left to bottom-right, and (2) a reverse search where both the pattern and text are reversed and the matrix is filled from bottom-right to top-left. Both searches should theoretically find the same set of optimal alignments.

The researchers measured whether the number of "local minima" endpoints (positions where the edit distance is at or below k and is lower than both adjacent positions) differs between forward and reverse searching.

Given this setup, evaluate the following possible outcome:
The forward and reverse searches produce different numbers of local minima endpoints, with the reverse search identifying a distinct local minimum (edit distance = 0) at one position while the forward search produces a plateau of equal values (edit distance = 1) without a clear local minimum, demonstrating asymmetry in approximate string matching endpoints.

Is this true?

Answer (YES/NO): NO